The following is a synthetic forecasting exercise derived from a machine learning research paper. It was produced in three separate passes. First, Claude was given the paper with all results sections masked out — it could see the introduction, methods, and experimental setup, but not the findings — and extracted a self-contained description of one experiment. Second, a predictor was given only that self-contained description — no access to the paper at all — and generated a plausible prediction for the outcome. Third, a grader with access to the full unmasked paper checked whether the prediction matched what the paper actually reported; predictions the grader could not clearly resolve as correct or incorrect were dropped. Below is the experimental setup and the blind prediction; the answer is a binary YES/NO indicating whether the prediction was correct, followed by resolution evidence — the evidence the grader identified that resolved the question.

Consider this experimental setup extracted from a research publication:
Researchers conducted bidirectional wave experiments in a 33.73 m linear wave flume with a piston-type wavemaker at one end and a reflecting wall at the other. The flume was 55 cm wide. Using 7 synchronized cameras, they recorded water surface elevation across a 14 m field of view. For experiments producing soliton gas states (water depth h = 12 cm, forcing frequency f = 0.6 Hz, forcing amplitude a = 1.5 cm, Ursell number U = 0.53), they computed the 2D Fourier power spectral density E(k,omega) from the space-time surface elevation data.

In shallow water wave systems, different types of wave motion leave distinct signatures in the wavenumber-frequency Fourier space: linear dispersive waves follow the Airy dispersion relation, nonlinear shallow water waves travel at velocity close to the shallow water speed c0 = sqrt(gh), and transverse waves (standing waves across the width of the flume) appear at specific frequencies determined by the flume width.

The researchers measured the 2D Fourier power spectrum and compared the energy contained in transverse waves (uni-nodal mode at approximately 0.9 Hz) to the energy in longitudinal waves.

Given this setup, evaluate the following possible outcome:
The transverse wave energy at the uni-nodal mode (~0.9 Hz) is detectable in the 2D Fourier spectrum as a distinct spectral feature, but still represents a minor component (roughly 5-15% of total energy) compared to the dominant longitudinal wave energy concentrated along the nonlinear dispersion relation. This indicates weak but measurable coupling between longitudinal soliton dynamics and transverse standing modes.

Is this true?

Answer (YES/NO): NO